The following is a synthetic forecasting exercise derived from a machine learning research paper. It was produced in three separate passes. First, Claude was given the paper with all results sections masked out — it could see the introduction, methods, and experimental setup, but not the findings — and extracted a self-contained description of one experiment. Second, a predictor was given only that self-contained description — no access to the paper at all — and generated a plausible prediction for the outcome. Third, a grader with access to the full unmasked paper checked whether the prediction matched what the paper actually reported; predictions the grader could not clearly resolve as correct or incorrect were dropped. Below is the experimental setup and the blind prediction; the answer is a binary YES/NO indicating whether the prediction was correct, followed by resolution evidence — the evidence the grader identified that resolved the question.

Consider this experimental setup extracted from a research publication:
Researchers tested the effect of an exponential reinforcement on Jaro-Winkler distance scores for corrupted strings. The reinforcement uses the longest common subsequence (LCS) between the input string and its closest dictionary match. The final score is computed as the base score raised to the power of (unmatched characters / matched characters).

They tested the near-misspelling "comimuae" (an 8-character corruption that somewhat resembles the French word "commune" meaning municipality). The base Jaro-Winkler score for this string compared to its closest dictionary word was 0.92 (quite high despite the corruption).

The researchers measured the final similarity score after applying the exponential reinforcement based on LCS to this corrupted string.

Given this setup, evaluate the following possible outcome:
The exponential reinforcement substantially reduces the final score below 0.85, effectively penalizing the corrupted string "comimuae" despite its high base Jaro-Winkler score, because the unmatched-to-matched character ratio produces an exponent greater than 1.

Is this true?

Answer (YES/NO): NO